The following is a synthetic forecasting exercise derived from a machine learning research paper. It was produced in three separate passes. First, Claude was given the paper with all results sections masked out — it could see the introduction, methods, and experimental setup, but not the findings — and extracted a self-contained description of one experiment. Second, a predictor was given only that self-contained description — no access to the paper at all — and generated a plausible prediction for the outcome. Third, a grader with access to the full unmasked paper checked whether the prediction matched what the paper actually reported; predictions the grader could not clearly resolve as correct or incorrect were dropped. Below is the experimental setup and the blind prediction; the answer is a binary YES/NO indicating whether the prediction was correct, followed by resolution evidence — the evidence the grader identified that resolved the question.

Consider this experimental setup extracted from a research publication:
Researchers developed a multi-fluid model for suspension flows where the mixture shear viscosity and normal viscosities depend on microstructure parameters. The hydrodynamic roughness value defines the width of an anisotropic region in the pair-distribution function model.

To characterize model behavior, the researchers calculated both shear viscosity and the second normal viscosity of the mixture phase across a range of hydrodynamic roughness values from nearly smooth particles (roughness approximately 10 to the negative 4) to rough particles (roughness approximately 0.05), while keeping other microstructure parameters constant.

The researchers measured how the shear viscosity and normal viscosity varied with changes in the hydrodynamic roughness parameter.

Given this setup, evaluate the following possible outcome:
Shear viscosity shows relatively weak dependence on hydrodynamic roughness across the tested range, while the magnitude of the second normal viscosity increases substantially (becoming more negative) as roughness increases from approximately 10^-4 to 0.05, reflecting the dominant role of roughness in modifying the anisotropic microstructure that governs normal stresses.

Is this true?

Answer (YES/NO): NO